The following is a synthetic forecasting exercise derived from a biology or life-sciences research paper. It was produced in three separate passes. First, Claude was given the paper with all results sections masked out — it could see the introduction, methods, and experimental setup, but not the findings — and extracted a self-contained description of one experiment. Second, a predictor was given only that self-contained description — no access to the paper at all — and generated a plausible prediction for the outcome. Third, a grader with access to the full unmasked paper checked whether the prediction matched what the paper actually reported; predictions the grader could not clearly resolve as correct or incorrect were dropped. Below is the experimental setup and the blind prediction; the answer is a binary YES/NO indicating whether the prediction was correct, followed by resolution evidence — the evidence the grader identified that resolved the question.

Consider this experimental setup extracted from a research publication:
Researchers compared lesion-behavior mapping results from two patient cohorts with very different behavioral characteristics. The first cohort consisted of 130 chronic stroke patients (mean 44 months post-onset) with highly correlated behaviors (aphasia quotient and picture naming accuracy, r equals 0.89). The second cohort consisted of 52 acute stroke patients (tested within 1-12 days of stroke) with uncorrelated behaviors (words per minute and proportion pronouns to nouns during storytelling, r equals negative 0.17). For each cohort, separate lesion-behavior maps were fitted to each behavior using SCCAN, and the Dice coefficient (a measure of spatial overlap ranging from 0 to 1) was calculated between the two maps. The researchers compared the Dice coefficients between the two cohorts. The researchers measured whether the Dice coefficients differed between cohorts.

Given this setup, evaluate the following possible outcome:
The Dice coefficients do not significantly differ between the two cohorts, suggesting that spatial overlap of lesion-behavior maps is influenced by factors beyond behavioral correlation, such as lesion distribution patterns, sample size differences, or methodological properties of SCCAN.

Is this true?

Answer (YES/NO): NO